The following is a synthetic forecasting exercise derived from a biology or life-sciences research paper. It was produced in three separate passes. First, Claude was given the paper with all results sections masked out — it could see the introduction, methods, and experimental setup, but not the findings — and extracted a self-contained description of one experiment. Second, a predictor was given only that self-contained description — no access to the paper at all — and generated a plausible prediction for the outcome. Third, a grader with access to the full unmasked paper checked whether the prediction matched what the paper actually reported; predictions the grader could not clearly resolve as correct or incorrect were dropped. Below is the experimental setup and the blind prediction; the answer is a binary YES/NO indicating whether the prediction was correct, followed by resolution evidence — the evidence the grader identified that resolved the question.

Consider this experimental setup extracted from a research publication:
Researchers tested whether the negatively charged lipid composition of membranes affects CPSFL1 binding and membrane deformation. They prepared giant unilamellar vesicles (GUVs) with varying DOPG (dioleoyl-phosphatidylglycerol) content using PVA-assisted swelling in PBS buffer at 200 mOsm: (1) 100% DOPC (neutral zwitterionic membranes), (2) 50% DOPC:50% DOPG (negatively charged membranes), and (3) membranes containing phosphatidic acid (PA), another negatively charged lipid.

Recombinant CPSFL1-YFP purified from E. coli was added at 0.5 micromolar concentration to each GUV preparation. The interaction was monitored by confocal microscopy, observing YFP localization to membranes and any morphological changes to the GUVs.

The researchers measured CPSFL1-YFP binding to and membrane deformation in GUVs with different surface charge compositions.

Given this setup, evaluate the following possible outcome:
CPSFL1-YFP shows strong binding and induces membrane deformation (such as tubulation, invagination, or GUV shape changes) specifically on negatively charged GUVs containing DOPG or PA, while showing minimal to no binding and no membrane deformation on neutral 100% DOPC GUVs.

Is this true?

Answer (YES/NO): NO